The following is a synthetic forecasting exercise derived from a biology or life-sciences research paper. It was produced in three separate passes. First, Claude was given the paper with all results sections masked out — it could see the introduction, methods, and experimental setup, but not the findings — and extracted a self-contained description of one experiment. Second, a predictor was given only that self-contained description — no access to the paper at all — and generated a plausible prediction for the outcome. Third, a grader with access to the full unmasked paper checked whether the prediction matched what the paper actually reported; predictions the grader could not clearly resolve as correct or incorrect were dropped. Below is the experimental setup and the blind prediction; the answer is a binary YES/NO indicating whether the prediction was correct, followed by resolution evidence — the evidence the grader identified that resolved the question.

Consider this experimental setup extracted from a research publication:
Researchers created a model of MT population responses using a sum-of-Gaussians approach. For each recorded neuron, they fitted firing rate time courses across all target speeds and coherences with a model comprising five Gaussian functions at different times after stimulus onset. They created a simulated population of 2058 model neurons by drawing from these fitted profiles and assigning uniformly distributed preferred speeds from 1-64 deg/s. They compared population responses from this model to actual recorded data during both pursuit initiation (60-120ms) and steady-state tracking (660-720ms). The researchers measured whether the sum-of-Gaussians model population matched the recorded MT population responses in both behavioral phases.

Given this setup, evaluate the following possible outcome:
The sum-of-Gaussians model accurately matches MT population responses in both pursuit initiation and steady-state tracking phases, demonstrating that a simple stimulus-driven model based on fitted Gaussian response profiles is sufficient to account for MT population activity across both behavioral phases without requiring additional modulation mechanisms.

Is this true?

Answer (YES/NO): NO